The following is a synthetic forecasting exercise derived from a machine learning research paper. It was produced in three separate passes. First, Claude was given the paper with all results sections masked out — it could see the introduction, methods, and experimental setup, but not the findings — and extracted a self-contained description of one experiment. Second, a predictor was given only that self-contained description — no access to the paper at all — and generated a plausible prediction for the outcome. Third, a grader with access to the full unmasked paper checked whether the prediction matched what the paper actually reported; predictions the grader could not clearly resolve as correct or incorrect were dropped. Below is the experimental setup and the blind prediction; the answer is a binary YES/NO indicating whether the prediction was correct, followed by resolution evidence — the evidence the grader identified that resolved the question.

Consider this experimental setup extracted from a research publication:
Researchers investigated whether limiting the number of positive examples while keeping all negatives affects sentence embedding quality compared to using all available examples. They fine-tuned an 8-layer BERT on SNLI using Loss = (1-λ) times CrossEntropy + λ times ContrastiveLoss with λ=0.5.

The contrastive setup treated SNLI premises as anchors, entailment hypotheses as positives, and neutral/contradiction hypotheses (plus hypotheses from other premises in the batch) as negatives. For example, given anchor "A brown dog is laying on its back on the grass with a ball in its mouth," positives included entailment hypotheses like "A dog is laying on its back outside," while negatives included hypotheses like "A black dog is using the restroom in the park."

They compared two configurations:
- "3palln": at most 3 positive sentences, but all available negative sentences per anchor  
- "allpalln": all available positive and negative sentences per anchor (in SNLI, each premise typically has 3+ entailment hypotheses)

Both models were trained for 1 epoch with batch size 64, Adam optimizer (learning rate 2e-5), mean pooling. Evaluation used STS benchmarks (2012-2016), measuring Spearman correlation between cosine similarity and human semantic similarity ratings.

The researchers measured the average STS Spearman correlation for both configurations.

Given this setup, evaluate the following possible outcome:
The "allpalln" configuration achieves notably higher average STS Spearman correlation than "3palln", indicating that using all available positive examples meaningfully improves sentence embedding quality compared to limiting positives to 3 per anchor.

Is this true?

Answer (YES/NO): NO